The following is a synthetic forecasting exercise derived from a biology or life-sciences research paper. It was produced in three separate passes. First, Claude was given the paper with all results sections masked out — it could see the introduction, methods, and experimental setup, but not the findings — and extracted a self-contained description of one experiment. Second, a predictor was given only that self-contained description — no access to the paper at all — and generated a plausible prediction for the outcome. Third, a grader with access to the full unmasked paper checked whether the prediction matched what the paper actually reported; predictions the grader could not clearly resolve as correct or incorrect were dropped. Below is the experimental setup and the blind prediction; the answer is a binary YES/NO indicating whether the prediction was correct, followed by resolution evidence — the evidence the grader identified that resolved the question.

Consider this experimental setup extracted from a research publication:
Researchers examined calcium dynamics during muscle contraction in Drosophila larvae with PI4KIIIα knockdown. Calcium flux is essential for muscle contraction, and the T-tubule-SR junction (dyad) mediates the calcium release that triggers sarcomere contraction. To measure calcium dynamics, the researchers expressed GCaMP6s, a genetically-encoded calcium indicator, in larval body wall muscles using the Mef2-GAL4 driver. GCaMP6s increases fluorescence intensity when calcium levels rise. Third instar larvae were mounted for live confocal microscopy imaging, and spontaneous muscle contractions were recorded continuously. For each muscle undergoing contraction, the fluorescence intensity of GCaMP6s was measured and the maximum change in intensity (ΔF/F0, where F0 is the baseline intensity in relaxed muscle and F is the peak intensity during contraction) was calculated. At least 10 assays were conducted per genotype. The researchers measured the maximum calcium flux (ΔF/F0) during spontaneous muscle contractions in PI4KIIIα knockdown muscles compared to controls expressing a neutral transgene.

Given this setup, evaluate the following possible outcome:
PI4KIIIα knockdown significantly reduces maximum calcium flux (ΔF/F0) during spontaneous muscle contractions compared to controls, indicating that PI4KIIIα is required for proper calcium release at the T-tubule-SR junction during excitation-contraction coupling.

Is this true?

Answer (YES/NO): YES